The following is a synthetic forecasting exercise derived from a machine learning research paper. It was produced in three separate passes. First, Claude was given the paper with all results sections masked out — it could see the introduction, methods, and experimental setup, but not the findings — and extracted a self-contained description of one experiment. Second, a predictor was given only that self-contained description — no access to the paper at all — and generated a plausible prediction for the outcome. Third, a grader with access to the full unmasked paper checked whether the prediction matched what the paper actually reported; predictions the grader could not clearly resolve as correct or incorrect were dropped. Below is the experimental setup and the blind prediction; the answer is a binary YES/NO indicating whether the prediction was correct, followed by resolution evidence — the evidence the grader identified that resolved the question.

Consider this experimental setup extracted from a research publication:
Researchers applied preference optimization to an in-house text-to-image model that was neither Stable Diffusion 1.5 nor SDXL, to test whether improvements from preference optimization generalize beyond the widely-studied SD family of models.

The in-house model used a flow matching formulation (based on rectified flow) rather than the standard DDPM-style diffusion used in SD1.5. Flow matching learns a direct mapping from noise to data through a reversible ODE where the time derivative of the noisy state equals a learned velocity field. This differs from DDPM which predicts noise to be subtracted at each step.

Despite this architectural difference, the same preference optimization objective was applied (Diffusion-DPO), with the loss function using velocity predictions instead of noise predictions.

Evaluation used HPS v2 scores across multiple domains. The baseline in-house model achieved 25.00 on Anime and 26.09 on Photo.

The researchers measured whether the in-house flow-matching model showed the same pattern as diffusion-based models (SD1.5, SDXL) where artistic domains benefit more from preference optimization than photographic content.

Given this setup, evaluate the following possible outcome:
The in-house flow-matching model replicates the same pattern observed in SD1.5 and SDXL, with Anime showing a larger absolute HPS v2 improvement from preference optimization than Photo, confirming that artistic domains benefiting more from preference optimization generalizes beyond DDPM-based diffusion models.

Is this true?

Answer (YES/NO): NO